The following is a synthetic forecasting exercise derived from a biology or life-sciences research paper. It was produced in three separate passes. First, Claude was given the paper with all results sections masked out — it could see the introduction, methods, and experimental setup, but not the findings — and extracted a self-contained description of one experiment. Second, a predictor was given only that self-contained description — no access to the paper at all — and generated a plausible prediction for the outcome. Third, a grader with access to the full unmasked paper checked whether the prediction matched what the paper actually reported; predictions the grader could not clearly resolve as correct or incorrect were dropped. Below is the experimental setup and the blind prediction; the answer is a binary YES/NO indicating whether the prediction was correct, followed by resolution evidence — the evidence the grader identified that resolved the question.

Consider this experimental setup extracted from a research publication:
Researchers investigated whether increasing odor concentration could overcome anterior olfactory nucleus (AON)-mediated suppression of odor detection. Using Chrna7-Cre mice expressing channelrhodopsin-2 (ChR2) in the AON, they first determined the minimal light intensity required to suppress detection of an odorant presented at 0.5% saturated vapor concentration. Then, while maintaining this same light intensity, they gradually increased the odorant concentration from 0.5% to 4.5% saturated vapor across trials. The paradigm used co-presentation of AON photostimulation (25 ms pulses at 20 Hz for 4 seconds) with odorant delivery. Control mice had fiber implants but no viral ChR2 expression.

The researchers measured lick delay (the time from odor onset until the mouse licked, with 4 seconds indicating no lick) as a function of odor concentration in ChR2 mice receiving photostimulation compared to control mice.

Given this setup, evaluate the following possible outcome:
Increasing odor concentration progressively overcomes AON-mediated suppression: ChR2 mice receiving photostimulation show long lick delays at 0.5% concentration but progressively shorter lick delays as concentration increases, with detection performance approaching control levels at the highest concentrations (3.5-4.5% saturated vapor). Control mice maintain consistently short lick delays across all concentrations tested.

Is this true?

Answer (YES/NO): NO